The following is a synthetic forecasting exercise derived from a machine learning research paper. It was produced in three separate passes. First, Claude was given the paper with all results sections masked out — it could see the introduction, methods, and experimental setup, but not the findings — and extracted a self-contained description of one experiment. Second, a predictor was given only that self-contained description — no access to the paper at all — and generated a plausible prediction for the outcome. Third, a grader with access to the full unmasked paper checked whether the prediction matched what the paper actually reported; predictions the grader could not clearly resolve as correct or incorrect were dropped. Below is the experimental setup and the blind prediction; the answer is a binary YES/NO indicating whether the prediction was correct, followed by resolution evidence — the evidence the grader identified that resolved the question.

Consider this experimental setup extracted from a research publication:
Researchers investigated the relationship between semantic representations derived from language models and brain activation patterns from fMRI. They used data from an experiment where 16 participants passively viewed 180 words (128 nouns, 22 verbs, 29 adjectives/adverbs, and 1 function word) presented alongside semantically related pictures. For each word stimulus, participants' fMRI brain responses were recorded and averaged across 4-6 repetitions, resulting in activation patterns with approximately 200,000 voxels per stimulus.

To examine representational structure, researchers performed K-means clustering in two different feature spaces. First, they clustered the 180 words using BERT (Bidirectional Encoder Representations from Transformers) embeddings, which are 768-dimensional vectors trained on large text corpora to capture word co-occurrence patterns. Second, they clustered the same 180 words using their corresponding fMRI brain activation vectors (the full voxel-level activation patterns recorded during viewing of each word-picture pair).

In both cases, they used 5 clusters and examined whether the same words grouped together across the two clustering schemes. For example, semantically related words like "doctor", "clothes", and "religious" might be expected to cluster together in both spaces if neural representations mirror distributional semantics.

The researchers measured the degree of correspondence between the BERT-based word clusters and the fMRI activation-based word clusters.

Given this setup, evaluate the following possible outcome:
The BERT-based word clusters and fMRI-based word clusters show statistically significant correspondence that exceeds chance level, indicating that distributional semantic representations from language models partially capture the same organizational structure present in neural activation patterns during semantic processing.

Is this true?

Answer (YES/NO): NO